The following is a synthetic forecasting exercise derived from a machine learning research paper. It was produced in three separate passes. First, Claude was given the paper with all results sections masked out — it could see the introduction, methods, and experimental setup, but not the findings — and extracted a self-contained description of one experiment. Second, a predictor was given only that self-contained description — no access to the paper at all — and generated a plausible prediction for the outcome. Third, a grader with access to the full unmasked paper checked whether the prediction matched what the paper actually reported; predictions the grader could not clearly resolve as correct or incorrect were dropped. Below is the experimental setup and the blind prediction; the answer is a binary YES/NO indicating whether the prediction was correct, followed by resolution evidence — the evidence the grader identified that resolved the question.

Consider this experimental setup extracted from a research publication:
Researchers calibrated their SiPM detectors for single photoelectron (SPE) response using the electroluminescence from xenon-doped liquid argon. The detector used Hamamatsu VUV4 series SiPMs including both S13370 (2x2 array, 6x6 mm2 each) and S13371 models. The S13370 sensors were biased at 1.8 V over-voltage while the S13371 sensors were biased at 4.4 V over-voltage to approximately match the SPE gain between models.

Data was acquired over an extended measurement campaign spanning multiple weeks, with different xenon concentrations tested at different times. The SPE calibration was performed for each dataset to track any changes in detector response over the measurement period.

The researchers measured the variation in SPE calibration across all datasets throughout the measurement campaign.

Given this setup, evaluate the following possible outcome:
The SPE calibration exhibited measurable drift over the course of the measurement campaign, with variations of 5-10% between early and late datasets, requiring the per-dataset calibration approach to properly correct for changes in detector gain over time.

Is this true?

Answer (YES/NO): NO